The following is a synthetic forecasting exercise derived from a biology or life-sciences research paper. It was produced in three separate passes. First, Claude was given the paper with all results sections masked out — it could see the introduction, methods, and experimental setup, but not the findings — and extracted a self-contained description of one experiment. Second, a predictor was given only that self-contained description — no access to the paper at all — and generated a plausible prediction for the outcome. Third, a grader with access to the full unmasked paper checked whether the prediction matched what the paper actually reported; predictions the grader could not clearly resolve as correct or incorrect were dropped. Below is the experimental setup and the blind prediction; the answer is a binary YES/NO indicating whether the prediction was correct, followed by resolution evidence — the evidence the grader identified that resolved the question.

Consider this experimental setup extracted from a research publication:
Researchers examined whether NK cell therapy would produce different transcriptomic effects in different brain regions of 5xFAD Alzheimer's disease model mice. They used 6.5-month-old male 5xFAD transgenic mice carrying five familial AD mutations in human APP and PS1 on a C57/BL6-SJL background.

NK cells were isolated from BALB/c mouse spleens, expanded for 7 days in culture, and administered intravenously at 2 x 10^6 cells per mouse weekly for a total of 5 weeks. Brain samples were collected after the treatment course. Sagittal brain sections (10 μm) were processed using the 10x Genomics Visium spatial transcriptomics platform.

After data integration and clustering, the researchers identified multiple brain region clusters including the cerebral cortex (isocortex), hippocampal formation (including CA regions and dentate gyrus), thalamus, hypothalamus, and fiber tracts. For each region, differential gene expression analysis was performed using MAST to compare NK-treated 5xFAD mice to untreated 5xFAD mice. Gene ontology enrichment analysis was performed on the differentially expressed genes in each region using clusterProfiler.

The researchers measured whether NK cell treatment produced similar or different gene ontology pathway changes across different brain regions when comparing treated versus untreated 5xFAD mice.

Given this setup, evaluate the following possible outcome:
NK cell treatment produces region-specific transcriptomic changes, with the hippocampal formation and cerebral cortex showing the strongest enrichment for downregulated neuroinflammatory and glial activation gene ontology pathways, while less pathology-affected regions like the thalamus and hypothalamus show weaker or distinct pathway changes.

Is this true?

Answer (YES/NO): NO